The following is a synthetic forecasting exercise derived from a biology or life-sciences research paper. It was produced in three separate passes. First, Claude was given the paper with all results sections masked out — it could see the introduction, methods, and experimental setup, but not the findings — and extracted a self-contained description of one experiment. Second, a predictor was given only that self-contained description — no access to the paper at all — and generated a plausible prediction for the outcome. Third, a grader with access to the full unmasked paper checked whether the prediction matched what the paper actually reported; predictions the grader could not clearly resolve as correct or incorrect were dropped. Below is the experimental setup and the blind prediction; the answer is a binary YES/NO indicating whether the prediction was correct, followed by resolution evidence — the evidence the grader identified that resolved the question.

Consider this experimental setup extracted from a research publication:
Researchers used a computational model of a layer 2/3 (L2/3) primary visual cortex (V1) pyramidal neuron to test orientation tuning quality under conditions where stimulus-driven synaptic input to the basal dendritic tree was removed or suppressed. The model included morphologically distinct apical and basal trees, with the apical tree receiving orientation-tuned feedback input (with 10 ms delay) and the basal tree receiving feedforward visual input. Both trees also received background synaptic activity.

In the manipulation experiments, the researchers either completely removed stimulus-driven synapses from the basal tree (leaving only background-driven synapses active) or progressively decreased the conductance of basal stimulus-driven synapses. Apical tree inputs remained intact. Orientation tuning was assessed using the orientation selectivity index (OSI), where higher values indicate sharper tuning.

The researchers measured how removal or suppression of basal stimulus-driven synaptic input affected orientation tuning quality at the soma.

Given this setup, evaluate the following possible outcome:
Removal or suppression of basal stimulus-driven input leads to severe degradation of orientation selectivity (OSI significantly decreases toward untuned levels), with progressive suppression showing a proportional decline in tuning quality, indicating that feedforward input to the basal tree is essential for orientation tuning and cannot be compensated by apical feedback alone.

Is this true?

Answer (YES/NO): NO